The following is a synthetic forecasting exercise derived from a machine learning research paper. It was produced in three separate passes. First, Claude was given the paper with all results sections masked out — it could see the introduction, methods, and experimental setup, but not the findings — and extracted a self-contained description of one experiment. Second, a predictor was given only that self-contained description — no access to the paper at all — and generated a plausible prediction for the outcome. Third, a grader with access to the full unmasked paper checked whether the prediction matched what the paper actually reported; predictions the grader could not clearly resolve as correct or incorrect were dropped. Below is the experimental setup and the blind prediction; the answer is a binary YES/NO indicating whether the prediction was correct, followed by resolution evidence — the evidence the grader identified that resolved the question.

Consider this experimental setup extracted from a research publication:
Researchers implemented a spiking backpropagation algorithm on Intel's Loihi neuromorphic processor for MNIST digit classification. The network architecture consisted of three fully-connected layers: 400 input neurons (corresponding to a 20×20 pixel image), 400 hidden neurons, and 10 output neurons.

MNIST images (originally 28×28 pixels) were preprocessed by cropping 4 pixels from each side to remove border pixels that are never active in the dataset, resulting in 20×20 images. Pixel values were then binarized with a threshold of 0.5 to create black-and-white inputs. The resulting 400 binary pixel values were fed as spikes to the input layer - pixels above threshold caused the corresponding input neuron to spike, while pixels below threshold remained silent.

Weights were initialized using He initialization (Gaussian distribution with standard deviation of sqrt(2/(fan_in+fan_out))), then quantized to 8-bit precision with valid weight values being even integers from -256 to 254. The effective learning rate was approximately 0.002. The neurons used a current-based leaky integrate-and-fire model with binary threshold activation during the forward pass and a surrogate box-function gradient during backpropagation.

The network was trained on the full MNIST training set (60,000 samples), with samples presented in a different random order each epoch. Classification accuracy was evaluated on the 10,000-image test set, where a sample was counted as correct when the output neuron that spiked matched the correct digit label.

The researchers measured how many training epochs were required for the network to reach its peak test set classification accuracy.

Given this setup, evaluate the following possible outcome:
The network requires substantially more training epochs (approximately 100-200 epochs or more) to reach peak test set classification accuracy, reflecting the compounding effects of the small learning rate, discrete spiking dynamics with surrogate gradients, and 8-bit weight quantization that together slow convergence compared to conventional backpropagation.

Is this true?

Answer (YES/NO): NO